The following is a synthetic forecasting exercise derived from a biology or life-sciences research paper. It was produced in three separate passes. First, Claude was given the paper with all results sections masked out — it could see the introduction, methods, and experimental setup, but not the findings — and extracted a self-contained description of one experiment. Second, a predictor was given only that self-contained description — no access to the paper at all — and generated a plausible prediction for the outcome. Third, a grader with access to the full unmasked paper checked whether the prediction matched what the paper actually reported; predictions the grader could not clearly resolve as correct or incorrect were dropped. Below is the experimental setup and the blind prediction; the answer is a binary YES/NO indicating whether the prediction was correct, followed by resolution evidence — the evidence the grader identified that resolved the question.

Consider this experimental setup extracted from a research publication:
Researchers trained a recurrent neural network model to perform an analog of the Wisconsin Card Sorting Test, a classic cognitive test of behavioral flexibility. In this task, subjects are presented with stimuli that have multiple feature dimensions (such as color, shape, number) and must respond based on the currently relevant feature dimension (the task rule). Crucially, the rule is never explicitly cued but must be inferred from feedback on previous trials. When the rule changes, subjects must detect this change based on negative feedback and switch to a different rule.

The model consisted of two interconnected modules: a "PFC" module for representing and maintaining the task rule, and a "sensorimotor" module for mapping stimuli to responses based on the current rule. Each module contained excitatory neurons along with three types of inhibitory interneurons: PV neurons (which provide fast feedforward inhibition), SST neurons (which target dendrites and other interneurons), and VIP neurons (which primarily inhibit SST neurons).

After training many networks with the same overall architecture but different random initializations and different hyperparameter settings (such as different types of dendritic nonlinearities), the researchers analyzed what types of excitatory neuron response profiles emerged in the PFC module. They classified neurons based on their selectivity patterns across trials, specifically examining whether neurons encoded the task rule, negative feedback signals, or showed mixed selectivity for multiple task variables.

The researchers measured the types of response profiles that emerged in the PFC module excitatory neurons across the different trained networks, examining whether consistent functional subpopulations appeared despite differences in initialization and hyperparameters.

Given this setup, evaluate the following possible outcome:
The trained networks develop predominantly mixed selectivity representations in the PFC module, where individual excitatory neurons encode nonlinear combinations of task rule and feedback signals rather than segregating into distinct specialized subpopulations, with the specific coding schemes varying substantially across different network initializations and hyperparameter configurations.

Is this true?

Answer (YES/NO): NO